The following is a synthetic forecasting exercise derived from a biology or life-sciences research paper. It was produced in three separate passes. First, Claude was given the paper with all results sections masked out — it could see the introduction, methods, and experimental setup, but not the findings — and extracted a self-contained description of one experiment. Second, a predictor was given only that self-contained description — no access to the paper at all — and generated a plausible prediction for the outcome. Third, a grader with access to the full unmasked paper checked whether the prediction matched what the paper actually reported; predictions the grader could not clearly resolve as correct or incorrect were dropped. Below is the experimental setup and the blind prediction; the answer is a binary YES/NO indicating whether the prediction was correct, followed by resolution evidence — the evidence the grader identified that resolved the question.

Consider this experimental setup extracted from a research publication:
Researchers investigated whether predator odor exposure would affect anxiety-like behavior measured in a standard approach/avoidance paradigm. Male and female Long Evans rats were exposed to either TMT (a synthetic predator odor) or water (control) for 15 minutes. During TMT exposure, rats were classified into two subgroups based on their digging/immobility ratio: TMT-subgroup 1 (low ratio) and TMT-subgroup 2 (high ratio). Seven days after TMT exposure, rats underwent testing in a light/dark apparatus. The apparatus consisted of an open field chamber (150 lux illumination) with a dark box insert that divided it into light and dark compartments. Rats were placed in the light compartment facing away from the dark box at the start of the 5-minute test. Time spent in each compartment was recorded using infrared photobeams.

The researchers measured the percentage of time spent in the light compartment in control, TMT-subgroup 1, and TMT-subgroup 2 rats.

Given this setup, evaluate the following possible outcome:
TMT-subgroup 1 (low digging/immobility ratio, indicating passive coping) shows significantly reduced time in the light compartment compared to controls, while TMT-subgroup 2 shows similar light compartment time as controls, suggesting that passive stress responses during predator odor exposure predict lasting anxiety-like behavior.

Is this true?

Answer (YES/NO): NO